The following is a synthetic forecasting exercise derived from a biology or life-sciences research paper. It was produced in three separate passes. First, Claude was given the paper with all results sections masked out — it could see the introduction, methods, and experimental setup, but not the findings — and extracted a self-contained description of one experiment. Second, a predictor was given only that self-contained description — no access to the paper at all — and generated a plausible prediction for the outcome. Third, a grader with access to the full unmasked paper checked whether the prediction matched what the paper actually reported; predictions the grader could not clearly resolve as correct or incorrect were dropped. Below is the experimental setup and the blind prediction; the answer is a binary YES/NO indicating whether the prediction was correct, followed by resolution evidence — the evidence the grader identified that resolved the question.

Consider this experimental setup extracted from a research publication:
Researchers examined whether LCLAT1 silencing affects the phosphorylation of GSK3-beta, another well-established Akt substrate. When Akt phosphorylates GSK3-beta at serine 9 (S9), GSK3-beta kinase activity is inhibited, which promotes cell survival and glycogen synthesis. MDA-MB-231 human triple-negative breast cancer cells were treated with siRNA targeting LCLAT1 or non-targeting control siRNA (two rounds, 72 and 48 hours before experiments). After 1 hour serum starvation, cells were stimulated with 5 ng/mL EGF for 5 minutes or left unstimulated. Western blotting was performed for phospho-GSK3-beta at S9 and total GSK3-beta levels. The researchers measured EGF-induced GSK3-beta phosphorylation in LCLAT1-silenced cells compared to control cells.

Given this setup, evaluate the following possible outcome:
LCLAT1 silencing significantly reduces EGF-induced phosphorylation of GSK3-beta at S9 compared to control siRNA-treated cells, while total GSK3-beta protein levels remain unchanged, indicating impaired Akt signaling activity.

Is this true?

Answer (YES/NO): YES